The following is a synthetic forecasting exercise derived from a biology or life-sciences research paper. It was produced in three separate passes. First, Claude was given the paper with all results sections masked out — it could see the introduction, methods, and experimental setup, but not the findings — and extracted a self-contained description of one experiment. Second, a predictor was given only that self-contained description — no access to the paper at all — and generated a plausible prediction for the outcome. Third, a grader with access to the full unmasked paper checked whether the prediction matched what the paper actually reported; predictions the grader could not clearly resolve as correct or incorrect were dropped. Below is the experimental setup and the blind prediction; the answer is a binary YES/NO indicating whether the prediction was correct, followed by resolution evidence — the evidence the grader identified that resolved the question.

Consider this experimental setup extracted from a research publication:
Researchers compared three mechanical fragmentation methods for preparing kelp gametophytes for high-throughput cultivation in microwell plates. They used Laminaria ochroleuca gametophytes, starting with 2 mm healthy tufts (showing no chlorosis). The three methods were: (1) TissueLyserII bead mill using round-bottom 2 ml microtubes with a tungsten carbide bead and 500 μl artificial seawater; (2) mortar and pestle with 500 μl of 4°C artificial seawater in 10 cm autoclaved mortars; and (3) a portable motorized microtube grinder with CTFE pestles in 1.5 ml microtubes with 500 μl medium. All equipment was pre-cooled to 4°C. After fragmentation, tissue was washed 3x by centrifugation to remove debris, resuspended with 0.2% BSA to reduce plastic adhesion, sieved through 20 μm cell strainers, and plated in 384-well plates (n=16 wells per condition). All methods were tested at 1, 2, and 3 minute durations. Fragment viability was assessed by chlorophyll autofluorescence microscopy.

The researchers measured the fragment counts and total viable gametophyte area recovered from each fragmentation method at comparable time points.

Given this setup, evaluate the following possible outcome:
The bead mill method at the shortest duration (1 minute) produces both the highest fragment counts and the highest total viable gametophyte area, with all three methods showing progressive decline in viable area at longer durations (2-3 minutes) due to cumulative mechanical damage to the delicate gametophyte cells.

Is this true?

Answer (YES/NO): NO